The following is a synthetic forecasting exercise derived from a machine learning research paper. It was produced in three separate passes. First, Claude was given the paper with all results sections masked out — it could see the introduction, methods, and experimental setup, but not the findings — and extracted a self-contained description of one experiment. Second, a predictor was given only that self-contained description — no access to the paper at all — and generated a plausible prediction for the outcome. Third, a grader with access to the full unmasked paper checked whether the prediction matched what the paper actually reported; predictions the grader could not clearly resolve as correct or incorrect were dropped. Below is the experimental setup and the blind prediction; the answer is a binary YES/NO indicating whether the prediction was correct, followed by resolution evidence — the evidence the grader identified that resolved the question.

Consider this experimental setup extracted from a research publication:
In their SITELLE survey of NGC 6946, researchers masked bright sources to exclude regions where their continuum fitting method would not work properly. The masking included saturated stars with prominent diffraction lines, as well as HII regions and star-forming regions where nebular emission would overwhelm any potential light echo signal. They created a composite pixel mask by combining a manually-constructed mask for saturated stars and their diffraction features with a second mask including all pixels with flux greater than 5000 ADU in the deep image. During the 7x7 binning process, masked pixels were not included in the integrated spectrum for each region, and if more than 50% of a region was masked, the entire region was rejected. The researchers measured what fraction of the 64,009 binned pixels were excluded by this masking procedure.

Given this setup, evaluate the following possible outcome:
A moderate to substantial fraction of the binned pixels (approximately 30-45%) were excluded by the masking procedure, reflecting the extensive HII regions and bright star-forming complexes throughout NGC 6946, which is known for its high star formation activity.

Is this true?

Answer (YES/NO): NO